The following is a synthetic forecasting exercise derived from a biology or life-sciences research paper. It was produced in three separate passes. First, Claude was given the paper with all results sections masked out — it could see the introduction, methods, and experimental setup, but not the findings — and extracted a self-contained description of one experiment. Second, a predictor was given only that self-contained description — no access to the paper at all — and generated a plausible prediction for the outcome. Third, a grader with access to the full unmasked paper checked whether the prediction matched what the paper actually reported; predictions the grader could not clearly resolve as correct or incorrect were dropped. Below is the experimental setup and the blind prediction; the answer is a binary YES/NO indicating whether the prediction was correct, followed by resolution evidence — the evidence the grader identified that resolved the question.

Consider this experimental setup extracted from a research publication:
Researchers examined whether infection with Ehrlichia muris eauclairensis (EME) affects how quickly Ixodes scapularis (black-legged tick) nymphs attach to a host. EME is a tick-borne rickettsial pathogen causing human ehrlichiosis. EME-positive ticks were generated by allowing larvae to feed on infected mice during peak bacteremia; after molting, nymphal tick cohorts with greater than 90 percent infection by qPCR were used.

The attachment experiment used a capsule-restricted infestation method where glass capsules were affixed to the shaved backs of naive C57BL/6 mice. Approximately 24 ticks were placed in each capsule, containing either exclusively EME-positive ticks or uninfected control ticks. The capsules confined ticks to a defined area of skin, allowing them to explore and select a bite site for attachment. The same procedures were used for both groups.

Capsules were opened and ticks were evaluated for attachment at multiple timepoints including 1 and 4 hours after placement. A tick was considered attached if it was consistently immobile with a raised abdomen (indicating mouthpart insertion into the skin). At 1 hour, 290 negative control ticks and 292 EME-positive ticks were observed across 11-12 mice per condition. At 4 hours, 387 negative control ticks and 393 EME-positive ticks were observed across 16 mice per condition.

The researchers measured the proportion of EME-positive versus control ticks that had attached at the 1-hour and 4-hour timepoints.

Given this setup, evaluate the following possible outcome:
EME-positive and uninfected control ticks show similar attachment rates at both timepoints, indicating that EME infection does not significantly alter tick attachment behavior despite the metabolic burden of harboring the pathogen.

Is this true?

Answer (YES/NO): NO